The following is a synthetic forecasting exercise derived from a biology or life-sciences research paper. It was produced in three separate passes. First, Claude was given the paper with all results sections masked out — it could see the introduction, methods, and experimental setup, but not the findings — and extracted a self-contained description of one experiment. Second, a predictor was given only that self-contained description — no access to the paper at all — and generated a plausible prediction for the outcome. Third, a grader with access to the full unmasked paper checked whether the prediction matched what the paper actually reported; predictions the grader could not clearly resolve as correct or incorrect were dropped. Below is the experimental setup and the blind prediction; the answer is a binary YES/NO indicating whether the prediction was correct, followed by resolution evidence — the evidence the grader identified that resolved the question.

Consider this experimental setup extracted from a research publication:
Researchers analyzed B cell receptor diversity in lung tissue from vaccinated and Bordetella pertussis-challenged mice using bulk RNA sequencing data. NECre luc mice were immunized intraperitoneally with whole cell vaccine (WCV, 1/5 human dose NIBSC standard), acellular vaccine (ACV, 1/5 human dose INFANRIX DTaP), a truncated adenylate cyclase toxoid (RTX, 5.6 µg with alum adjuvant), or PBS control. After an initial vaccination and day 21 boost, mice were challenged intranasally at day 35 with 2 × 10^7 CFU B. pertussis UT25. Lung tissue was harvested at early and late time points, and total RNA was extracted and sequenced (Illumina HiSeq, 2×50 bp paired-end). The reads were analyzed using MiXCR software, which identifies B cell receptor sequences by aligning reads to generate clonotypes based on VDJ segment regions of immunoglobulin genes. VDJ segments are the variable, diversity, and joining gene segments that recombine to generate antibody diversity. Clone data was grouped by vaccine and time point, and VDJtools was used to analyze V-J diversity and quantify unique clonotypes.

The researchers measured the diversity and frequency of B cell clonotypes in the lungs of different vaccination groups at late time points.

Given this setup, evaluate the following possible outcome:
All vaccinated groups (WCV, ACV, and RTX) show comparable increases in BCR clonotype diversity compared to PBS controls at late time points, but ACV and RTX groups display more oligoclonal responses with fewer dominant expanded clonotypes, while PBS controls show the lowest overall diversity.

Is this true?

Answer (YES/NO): NO